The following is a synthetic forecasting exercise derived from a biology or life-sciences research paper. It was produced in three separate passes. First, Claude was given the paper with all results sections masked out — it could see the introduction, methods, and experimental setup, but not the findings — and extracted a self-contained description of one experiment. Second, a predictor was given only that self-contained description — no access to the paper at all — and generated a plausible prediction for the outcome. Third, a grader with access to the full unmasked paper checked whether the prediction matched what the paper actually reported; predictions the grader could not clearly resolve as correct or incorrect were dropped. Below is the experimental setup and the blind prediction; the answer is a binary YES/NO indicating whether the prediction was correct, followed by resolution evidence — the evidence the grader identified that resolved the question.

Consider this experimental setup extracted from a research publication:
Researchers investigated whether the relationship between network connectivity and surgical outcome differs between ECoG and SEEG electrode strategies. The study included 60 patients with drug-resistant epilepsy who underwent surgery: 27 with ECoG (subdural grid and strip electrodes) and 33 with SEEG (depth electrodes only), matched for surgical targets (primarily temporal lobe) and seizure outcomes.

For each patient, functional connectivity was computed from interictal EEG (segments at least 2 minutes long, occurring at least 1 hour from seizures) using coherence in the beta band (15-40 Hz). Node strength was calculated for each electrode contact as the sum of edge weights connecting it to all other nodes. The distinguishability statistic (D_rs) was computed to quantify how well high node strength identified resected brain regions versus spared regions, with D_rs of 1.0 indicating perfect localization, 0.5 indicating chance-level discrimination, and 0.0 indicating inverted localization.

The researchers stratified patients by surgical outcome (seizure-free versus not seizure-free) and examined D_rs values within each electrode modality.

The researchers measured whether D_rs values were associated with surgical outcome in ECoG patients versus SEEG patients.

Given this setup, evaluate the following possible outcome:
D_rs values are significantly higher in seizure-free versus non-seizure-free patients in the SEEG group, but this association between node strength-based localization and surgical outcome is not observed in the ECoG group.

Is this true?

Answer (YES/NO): NO